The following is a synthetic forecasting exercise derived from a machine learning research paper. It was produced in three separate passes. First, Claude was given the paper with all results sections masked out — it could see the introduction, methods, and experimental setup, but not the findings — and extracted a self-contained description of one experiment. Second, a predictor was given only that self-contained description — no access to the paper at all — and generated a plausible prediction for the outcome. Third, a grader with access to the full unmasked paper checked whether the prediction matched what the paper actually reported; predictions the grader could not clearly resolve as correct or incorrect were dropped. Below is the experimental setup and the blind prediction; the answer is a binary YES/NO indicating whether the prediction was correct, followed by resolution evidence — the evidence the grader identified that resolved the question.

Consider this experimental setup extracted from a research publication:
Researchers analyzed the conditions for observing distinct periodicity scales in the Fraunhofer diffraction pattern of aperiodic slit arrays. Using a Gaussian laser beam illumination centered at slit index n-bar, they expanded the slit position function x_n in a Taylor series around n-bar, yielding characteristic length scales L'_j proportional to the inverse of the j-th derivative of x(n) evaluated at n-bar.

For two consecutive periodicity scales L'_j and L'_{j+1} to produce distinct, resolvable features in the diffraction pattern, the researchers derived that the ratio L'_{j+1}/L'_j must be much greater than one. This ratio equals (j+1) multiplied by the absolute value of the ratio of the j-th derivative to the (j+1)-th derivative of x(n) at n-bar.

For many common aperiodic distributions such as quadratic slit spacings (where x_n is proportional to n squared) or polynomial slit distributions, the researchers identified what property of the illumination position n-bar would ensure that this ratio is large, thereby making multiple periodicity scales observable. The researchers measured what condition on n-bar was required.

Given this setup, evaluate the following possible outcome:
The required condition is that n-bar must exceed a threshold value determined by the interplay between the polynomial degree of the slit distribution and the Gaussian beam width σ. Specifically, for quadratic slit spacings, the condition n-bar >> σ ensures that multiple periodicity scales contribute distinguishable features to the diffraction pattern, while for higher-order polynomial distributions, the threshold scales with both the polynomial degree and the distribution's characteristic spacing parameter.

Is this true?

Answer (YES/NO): NO